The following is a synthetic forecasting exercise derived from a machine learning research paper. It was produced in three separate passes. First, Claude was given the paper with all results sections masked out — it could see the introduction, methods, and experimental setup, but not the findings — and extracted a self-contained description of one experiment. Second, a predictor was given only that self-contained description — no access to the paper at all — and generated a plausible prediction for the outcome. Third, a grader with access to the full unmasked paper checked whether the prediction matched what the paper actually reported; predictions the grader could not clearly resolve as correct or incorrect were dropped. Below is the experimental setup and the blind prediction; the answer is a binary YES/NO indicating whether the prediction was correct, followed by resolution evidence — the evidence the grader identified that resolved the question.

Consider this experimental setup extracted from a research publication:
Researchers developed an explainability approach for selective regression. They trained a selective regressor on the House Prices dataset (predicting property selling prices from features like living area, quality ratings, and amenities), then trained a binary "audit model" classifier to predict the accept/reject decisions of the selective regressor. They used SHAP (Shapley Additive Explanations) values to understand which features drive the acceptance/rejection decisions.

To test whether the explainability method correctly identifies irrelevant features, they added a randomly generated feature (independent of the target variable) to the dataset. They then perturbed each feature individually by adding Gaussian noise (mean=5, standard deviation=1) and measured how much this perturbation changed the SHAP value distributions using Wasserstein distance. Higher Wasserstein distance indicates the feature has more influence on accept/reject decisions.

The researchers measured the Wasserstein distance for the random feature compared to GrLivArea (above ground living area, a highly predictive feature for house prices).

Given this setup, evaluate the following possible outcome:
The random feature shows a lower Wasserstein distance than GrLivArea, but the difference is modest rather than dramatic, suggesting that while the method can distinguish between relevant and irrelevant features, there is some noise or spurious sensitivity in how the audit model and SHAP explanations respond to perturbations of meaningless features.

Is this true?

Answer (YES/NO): NO